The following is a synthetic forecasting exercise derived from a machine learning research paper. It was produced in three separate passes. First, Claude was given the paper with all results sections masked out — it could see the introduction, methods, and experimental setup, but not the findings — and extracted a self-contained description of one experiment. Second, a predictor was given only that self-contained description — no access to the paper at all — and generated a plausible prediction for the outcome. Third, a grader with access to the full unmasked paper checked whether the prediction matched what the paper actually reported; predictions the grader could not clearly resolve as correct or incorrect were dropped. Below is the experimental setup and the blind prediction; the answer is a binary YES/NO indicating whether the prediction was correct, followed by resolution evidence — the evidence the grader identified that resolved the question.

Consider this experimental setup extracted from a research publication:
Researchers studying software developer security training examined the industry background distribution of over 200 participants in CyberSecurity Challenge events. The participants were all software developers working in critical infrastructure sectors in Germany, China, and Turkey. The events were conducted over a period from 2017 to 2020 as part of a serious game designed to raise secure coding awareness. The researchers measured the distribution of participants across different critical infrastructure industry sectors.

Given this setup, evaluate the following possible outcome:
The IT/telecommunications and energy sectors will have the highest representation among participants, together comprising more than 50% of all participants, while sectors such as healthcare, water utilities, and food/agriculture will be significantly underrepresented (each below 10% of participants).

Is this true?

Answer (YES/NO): NO